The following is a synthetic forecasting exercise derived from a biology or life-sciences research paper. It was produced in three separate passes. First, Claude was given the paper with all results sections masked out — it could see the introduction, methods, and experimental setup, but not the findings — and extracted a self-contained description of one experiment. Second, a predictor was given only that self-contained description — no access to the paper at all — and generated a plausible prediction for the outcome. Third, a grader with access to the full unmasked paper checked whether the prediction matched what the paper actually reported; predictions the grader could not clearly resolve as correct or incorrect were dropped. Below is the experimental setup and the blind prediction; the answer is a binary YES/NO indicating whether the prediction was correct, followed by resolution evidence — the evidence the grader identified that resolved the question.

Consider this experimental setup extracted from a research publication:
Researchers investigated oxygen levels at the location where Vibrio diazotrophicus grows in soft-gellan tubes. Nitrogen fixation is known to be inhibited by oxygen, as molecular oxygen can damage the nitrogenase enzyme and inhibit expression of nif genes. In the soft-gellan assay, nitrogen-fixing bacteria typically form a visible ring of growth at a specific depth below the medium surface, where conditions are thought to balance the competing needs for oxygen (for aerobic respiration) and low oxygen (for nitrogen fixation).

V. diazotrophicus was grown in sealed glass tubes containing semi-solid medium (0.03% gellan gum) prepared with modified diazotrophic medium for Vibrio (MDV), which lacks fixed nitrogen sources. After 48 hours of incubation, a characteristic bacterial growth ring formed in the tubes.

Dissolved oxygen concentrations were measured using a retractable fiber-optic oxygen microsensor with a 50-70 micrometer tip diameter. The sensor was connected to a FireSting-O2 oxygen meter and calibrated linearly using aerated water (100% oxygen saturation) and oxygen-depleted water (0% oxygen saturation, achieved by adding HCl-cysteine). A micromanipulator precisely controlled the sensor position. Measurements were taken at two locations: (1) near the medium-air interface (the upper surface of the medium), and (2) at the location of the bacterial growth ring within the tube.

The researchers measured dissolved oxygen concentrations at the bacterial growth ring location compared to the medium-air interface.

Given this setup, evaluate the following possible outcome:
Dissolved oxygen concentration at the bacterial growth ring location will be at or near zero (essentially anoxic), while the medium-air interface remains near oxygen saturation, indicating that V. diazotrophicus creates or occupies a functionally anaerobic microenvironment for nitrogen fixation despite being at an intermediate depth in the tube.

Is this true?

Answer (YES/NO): NO